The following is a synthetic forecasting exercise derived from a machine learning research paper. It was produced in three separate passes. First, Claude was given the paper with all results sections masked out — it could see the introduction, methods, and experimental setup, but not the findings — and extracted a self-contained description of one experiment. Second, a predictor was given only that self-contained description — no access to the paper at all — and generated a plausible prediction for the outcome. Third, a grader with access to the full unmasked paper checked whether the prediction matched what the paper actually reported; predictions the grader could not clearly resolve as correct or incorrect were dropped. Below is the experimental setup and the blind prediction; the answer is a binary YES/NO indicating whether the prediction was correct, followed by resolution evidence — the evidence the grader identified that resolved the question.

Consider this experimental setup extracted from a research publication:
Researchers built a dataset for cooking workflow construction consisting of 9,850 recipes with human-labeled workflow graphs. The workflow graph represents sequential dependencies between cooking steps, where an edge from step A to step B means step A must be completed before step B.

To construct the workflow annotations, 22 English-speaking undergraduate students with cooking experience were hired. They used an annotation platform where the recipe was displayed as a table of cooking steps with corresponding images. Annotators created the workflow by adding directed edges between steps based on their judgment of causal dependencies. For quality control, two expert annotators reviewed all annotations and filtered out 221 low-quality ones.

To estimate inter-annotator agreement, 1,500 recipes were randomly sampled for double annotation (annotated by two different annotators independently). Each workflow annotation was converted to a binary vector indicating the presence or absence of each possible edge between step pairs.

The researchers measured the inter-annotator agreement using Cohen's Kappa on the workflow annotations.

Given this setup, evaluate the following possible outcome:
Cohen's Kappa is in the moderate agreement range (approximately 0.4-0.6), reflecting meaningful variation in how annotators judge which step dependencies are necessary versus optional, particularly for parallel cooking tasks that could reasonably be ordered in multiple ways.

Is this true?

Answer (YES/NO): NO